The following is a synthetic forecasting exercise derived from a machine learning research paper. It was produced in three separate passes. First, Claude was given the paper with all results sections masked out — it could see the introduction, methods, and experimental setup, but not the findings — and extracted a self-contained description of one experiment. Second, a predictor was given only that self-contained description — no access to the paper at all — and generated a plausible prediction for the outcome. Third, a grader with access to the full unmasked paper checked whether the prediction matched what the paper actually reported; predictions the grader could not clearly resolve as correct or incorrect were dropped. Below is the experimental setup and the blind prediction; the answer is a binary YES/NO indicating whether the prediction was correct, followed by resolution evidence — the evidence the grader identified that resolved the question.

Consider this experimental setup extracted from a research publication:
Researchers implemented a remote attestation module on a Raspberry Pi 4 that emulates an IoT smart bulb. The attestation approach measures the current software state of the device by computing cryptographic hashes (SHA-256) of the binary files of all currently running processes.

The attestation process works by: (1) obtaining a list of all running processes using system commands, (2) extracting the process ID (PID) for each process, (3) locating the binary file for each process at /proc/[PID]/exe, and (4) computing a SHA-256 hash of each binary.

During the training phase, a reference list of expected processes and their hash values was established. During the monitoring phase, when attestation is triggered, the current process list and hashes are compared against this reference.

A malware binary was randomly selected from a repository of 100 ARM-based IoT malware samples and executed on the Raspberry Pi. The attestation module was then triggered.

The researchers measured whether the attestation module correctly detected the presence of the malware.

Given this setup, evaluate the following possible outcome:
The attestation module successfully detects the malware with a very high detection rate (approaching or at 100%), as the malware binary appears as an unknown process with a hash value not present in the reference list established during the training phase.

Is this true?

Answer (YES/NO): YES